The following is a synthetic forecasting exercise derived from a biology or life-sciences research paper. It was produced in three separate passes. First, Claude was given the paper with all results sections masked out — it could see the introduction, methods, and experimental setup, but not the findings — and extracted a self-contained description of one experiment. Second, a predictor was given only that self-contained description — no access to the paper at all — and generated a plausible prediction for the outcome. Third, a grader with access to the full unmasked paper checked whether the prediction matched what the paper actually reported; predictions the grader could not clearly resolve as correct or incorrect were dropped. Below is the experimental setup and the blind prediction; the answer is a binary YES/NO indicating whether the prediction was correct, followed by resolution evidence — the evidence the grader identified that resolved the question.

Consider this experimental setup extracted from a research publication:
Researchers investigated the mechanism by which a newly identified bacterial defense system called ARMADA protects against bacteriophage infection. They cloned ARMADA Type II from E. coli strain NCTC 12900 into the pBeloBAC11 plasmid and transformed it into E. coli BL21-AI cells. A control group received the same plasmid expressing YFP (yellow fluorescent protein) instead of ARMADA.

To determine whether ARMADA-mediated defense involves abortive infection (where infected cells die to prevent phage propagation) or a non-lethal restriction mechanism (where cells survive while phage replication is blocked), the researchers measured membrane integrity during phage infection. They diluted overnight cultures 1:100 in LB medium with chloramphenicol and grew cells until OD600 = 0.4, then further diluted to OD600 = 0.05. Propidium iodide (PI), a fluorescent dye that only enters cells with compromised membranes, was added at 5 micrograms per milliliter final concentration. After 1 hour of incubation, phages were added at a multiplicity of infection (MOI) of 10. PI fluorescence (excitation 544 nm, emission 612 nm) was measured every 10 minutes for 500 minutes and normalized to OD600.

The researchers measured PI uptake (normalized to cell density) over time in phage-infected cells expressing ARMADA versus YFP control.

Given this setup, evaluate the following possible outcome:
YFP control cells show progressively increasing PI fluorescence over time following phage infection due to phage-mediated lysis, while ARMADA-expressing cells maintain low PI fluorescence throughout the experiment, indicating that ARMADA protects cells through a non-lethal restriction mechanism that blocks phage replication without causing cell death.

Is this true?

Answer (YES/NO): YES